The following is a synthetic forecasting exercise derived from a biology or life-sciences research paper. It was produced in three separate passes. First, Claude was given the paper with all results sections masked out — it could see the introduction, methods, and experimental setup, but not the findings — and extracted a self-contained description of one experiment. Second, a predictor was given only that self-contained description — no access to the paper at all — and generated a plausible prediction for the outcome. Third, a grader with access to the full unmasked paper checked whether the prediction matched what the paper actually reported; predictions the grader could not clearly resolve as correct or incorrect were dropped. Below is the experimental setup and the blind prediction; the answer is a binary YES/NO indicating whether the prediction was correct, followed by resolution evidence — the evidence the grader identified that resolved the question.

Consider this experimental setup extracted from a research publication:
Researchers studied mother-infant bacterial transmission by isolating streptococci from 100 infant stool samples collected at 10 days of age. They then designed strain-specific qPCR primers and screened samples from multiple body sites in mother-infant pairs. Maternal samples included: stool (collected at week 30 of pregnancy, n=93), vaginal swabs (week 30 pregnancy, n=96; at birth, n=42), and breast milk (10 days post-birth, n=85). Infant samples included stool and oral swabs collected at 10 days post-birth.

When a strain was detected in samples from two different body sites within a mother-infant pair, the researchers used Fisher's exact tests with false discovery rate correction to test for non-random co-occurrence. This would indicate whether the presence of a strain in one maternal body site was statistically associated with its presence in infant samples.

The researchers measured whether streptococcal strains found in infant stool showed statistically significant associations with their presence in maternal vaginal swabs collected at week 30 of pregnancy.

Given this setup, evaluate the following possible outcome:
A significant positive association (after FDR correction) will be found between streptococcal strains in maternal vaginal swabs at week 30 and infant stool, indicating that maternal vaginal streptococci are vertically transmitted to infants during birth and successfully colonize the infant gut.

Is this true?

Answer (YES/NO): NO